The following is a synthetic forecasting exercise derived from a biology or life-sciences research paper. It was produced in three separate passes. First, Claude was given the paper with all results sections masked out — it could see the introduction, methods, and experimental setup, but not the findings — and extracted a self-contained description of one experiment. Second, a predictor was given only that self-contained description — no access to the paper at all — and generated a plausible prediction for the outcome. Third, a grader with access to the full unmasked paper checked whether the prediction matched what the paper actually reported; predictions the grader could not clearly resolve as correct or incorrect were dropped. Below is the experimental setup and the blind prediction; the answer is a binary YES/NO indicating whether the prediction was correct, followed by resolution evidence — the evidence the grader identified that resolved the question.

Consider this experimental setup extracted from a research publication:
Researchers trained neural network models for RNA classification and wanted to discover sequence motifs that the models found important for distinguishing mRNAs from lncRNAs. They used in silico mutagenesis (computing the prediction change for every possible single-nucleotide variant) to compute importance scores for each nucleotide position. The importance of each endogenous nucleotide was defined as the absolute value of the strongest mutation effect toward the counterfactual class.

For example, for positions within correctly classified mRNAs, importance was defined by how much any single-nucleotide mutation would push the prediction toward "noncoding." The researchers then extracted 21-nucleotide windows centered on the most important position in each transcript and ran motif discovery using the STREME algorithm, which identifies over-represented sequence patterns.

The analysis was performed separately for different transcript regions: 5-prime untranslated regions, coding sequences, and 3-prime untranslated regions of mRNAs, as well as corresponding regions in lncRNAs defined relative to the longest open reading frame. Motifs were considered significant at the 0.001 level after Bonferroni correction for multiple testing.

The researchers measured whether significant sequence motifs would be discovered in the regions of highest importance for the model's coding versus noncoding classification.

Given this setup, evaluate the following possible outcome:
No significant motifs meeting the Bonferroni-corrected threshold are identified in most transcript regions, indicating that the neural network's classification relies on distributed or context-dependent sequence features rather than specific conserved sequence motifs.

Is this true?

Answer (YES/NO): NO